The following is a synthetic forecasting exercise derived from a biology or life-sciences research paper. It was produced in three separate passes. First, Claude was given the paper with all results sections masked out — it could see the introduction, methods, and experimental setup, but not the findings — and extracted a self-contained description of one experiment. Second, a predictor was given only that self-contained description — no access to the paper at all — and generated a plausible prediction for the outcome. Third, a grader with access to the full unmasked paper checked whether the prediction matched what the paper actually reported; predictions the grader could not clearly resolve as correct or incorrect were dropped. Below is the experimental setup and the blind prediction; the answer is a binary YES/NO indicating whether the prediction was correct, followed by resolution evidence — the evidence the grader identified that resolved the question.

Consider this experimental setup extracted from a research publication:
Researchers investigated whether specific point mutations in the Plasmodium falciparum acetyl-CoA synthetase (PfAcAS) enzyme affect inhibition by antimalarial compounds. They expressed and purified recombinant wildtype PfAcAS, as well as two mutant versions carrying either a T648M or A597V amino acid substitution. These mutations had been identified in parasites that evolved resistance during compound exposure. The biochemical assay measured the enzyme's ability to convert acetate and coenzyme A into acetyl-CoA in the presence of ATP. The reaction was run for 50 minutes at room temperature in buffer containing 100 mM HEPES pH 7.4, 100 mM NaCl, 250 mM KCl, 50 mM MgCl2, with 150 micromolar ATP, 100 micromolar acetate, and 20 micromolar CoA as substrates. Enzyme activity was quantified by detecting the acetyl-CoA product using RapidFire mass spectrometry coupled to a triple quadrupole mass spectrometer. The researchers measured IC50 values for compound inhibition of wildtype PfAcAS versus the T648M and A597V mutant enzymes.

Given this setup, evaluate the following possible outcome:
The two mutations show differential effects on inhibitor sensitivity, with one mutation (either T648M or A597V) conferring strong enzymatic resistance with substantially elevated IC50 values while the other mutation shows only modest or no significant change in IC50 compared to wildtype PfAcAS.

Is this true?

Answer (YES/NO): NO